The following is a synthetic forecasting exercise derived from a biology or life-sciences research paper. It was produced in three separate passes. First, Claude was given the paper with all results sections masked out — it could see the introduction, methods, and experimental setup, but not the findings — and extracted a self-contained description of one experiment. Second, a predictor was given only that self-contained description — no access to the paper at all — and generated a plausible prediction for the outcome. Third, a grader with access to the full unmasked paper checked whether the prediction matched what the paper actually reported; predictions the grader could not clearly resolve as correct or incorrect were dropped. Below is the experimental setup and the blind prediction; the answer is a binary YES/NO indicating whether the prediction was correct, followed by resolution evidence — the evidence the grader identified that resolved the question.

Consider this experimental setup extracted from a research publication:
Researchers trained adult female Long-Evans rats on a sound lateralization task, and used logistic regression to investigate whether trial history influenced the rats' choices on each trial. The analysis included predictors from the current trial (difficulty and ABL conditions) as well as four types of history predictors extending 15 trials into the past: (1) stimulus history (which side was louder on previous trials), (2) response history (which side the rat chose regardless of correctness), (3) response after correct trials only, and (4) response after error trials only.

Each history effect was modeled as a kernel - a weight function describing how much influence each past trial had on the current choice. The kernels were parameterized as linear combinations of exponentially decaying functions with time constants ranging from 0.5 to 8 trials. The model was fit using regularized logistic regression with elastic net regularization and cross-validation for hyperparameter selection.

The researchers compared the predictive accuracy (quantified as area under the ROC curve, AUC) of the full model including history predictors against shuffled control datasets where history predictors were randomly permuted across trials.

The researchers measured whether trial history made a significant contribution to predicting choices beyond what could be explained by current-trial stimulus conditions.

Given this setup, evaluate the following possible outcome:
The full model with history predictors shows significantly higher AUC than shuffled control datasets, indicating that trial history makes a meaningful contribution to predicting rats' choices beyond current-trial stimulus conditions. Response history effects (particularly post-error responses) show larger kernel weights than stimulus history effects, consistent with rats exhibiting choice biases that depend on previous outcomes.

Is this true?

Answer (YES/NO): NO